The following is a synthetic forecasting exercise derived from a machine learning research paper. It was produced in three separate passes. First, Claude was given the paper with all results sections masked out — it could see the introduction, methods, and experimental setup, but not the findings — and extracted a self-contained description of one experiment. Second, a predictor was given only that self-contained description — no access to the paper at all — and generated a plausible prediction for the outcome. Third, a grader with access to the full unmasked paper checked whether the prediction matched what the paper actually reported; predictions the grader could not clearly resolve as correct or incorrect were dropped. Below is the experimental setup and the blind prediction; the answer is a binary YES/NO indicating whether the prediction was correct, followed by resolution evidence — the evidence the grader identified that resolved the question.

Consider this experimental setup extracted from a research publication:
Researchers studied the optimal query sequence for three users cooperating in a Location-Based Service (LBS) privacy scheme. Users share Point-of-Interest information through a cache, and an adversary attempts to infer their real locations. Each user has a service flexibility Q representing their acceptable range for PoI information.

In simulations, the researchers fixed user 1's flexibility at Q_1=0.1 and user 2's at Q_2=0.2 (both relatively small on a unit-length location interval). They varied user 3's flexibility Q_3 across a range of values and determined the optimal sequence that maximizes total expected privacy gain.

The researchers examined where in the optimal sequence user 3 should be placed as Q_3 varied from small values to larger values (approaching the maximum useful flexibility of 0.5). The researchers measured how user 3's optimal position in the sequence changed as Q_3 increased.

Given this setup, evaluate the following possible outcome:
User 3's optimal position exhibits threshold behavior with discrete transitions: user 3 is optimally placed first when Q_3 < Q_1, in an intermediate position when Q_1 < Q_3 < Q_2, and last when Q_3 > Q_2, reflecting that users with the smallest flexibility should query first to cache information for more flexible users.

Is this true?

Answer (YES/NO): NO